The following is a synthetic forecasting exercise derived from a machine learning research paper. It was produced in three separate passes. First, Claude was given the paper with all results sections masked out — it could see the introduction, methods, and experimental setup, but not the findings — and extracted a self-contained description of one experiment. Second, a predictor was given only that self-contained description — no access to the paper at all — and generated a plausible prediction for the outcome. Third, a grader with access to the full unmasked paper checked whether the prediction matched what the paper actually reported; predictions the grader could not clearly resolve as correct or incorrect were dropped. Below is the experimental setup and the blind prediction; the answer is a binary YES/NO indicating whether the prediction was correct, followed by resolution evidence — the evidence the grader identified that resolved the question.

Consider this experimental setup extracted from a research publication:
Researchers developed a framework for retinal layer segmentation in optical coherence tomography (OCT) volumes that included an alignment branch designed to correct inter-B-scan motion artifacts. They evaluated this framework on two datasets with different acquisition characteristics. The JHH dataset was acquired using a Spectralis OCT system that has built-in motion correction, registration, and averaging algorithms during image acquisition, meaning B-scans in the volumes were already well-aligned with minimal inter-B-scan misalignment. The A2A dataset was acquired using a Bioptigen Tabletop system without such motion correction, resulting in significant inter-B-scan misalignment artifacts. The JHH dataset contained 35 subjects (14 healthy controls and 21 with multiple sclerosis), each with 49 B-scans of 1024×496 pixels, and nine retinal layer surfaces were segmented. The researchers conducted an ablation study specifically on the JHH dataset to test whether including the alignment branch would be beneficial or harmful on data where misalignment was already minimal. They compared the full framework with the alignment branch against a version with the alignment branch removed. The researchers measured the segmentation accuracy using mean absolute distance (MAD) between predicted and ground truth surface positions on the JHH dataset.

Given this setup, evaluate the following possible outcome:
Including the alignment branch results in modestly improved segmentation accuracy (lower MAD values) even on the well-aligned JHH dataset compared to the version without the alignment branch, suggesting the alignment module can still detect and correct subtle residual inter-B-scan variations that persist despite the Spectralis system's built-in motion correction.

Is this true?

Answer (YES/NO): NO